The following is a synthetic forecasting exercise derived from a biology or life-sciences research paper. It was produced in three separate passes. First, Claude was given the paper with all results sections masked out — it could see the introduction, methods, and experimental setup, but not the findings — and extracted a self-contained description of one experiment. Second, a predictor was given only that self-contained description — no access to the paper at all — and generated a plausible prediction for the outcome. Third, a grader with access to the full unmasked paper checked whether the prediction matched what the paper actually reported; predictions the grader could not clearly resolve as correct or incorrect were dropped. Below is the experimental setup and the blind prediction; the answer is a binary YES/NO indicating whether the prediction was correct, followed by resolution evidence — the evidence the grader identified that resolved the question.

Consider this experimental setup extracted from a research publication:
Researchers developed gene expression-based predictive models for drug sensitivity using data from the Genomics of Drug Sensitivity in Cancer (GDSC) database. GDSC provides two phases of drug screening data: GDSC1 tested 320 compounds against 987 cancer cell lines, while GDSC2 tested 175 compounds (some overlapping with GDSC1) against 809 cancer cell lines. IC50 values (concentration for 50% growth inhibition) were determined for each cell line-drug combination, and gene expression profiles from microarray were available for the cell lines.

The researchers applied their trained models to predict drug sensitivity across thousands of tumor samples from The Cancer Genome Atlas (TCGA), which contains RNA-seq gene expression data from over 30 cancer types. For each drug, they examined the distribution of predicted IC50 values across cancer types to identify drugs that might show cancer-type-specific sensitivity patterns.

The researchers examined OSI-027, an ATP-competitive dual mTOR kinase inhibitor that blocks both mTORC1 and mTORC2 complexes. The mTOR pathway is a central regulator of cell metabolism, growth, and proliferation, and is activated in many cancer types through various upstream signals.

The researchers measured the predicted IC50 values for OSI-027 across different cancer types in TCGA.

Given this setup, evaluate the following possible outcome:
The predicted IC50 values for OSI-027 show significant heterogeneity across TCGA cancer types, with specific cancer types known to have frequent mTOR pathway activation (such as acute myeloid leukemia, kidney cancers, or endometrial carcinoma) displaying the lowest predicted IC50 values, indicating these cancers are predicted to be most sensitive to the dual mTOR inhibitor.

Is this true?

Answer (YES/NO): NO